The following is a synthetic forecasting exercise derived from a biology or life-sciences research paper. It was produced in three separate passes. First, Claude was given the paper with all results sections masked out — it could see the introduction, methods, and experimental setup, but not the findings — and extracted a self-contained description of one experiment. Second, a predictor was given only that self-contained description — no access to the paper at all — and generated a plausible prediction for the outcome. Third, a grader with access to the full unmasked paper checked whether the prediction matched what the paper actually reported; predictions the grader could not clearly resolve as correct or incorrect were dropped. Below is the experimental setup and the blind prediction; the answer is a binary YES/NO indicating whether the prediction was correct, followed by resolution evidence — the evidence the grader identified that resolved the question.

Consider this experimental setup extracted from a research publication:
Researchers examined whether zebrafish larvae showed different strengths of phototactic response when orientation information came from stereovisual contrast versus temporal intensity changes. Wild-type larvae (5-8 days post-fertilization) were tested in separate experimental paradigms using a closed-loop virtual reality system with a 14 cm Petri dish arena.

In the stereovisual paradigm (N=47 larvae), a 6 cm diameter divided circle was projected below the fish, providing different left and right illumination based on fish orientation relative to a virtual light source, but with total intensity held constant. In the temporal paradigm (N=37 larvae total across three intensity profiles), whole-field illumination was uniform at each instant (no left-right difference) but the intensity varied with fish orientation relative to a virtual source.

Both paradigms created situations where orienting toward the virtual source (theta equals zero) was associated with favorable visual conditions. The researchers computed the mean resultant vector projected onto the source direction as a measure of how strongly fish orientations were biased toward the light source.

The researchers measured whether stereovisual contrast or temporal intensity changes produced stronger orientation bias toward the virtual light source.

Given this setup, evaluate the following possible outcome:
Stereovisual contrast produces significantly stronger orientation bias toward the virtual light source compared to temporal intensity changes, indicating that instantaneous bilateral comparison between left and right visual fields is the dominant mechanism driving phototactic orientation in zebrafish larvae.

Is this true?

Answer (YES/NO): NO